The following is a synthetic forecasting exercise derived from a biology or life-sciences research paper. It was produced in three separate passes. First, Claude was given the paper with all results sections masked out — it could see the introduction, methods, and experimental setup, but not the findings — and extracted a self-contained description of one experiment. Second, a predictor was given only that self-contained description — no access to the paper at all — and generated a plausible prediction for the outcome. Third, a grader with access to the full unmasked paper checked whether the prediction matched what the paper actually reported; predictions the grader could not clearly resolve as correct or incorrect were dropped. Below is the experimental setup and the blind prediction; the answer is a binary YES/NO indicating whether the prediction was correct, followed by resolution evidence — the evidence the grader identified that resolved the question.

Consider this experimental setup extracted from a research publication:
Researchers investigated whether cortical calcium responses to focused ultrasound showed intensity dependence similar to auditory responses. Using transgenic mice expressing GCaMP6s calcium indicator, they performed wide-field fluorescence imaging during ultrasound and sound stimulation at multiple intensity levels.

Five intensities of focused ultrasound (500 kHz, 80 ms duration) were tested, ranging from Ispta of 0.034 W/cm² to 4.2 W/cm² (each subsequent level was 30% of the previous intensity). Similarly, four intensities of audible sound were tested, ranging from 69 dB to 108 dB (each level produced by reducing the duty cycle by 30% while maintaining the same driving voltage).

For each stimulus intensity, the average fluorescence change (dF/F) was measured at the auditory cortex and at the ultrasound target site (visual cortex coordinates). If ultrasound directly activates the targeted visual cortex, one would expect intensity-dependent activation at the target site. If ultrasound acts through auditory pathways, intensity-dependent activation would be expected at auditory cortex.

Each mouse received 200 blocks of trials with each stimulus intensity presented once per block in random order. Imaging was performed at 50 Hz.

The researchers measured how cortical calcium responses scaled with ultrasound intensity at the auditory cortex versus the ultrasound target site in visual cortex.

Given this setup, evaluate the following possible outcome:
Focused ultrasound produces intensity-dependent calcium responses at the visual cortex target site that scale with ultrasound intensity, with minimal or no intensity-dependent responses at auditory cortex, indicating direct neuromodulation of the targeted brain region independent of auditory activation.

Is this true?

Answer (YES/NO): NO